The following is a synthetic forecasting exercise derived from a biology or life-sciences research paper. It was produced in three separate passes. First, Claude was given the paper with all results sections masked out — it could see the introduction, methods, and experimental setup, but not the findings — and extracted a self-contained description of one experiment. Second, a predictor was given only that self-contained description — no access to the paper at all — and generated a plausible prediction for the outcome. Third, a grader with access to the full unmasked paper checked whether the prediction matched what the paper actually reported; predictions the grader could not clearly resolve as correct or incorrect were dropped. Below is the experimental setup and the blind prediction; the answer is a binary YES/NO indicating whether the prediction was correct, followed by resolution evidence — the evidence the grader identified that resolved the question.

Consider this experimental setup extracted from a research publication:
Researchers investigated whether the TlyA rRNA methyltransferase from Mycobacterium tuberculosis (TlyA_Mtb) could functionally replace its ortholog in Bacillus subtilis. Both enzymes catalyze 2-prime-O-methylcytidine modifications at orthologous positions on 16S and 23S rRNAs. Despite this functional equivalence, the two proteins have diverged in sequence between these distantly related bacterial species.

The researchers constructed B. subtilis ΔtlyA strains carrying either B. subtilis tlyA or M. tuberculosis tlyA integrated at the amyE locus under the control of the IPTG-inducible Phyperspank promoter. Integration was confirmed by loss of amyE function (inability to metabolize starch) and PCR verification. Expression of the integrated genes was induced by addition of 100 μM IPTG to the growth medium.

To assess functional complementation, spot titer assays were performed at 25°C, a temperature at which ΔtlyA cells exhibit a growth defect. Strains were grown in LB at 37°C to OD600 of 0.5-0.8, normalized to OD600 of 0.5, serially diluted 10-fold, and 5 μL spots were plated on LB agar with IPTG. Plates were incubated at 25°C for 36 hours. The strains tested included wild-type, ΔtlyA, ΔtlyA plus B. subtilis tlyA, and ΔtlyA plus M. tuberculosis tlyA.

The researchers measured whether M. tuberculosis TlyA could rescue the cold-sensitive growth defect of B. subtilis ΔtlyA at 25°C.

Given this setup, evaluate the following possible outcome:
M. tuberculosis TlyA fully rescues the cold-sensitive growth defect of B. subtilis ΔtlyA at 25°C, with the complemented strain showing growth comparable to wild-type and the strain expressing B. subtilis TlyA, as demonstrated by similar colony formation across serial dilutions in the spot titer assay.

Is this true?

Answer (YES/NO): NO